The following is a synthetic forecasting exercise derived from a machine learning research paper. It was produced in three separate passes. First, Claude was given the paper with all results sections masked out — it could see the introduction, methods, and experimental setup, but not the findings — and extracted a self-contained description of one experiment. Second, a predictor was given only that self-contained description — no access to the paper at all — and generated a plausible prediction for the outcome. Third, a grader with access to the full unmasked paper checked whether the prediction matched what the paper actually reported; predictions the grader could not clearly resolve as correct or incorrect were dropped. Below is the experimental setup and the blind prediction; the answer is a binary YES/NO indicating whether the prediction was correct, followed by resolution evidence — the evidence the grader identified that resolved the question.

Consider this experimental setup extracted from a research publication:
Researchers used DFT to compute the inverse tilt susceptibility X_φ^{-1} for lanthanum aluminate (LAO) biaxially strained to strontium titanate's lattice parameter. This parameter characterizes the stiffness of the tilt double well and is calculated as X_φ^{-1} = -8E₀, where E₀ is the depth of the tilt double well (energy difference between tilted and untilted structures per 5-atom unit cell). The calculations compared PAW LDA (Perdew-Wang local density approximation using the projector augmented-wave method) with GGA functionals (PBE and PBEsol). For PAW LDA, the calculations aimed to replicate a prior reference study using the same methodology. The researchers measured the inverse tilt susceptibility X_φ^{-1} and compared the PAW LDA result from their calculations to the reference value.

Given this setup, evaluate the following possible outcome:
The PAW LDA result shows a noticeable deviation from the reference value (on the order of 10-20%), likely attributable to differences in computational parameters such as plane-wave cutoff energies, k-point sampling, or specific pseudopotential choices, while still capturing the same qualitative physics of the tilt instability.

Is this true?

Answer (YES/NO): NO